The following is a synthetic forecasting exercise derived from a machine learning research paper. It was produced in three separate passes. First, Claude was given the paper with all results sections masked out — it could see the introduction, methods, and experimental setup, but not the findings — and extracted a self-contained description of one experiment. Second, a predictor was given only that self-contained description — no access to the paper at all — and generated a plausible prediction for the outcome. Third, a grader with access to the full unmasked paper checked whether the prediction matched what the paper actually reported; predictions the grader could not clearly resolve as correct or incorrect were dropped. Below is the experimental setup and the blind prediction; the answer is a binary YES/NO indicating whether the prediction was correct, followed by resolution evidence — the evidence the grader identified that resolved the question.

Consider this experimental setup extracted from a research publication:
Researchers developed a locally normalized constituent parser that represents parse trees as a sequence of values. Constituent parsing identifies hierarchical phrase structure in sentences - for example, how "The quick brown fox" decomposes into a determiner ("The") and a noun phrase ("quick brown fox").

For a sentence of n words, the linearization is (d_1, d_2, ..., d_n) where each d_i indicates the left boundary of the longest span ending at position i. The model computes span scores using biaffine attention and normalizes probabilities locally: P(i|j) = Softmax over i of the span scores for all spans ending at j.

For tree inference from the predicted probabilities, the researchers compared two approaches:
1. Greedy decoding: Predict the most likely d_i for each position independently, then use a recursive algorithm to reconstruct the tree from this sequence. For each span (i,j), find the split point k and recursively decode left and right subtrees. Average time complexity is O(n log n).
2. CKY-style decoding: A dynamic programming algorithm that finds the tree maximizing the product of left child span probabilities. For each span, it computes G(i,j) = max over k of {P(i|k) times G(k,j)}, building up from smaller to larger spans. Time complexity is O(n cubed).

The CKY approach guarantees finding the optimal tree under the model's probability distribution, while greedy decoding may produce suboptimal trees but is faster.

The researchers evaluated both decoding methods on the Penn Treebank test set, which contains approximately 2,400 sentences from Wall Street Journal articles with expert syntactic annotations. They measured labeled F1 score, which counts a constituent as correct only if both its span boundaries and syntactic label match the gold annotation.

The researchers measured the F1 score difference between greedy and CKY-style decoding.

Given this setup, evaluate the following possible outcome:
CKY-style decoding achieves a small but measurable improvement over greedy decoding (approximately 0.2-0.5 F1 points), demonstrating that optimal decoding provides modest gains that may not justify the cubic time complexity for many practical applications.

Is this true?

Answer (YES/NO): NO